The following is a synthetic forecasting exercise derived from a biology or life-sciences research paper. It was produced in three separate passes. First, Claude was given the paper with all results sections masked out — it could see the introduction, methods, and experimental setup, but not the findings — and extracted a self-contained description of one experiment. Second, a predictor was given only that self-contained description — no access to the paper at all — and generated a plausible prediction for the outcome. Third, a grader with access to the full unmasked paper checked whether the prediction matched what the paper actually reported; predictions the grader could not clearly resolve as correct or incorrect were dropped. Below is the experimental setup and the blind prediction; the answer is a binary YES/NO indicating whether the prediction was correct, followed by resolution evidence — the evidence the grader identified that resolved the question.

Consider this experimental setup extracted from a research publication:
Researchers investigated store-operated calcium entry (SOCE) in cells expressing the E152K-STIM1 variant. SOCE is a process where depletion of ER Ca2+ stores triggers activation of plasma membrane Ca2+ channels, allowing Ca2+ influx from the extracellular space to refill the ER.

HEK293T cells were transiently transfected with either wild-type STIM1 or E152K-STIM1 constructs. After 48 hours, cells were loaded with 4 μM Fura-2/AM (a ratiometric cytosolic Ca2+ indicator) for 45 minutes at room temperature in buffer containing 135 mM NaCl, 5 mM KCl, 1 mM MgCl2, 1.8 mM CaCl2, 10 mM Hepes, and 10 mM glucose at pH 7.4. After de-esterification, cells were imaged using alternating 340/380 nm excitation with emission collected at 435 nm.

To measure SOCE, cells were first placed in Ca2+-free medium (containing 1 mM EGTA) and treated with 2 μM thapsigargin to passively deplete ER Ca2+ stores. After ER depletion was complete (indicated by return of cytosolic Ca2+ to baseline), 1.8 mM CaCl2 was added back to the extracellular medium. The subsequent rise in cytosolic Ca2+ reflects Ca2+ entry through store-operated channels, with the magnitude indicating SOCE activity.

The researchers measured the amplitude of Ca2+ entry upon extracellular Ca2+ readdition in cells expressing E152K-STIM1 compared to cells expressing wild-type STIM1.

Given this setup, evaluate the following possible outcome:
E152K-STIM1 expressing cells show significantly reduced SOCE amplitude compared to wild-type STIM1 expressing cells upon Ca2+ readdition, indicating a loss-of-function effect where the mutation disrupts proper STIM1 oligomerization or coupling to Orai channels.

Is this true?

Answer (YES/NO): NO